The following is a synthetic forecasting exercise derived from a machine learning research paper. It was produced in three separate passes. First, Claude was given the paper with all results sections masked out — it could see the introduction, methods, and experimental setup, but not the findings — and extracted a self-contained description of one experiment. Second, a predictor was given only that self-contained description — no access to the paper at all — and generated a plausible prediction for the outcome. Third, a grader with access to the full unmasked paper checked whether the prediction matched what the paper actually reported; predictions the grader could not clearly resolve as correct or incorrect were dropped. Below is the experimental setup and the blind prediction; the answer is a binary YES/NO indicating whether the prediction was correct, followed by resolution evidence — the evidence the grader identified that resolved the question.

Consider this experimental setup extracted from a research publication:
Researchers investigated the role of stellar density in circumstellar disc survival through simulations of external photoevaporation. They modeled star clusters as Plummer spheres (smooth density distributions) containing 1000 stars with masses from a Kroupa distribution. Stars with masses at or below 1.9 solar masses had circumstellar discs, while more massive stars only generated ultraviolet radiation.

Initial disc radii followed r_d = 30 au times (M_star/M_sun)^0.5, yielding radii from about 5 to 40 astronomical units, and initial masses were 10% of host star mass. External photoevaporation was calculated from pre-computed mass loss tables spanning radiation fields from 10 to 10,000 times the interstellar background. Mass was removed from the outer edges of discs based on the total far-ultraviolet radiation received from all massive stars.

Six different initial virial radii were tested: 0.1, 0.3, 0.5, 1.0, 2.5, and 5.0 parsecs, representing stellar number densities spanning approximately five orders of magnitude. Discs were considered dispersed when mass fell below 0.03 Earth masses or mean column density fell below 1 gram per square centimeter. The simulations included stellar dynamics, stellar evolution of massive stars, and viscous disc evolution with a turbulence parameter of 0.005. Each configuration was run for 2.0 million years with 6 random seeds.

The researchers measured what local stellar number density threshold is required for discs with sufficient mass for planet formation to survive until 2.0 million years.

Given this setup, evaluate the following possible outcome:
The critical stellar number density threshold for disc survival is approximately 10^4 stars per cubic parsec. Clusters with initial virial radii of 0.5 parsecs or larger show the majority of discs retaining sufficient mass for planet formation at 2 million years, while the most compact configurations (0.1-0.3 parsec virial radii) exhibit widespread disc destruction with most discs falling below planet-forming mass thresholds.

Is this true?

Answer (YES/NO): NO